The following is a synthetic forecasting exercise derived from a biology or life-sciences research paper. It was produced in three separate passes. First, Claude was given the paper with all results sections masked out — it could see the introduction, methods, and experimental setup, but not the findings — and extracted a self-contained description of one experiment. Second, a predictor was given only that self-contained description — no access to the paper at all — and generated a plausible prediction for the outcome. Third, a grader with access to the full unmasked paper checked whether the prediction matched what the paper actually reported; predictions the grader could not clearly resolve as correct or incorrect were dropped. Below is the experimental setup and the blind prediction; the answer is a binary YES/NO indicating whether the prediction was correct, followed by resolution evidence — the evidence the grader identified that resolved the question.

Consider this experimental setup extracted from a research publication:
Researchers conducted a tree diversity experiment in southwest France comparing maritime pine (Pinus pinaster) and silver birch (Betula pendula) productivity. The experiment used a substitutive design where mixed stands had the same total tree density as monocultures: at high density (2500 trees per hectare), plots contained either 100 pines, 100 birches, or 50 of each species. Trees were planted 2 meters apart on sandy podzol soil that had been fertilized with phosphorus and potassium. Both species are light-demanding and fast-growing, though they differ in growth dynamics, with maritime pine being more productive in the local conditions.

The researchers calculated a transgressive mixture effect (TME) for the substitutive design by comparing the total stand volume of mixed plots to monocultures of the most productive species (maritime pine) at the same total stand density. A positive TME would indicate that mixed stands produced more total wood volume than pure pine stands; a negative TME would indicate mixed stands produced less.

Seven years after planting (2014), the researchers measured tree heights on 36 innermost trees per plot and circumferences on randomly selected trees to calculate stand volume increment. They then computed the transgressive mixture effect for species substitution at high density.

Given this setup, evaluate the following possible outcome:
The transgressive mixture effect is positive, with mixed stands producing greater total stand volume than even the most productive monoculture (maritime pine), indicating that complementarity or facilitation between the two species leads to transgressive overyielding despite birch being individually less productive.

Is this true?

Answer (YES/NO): NO